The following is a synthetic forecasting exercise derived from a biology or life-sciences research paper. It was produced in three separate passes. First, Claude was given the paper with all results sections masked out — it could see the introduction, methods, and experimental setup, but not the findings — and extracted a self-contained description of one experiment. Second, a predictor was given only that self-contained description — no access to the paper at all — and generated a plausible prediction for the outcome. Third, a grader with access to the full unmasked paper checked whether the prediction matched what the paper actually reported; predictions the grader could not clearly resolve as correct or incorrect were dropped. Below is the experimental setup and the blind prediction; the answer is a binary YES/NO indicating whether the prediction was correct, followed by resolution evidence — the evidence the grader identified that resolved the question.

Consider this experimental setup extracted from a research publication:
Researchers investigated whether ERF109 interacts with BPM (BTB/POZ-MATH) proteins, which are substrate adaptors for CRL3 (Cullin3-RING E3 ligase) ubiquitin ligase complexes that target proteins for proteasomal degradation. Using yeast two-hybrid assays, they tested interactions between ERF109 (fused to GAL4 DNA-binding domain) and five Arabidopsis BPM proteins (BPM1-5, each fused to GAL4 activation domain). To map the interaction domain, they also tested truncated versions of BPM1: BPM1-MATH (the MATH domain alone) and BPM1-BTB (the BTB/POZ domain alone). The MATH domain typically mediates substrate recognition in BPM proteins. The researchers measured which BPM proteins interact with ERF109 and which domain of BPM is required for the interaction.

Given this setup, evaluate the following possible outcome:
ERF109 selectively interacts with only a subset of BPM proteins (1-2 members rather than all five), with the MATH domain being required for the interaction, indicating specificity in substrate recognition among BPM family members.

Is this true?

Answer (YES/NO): YES